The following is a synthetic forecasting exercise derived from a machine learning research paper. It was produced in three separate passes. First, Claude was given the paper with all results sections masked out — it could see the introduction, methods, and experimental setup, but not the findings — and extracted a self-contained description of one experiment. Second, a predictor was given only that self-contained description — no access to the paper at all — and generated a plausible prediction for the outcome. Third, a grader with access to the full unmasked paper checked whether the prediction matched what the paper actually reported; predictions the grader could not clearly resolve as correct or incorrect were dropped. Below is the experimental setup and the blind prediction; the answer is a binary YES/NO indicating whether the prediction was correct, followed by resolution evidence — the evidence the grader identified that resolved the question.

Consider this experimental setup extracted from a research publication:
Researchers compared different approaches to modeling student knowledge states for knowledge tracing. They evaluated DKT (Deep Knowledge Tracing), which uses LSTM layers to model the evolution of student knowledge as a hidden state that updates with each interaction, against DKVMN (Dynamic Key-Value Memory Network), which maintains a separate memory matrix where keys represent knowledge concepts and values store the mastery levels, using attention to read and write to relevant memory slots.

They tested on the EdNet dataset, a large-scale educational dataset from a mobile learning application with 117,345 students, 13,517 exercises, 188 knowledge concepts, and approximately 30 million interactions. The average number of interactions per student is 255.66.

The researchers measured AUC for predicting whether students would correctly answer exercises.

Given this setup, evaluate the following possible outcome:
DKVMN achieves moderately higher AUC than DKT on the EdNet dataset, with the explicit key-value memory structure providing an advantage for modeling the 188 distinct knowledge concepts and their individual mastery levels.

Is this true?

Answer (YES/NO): NO